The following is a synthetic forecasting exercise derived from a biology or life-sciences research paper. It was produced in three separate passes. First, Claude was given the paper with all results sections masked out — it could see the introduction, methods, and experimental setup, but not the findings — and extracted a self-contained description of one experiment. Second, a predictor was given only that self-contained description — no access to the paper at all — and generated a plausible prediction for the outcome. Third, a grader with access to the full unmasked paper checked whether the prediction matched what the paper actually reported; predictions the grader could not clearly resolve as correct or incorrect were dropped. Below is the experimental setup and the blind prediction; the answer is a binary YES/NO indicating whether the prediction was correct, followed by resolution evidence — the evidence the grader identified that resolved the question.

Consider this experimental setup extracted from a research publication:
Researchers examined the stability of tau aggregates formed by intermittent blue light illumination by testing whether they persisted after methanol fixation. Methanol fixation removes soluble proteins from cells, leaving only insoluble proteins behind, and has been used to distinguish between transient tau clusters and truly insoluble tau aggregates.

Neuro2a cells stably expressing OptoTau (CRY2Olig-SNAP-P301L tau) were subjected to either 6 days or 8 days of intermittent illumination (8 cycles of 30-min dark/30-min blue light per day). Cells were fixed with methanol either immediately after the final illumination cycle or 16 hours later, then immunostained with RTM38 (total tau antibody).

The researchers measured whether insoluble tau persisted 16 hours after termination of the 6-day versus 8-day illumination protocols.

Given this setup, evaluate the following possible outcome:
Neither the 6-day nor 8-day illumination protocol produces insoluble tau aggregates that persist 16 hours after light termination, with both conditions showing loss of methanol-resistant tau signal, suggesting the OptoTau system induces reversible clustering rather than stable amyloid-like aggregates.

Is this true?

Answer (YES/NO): NO